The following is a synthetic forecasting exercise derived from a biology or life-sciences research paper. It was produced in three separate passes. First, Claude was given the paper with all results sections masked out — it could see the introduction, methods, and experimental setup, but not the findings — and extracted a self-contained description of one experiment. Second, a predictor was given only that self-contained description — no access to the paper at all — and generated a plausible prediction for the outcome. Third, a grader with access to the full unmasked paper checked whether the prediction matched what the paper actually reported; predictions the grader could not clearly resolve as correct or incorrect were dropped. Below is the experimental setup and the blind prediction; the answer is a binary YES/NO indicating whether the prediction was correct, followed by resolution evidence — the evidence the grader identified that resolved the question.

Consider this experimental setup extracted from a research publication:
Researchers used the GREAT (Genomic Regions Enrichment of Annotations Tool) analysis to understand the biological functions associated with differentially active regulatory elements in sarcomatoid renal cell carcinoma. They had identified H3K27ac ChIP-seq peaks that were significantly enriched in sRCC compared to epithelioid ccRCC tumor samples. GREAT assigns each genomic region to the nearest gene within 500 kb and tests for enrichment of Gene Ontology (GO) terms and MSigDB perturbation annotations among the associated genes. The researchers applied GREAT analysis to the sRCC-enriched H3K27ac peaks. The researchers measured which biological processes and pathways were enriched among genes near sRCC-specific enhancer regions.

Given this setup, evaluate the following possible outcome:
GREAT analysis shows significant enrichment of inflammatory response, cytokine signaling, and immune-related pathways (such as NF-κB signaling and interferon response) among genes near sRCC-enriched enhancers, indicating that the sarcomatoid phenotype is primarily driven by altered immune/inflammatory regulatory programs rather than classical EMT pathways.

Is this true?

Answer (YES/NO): NO